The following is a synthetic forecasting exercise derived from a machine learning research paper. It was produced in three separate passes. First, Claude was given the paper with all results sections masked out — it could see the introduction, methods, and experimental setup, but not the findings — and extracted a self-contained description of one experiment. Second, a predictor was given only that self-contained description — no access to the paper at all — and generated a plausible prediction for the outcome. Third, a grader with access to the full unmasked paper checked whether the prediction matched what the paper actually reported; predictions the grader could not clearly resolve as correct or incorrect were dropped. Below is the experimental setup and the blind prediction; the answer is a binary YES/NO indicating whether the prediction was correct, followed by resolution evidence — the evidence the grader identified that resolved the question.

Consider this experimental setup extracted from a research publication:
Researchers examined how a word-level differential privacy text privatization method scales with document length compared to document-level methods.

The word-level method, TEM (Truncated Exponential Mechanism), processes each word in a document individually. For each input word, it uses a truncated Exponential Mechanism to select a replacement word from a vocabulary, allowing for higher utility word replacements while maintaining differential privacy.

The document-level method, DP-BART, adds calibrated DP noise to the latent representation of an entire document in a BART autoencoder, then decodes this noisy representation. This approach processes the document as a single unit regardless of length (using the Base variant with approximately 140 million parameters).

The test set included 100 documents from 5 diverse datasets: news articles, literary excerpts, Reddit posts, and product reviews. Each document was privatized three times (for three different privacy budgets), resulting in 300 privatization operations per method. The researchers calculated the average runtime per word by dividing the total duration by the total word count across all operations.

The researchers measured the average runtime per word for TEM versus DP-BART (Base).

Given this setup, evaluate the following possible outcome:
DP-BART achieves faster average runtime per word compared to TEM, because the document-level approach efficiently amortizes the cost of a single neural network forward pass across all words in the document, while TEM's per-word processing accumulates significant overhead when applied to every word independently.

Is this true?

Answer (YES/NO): YES